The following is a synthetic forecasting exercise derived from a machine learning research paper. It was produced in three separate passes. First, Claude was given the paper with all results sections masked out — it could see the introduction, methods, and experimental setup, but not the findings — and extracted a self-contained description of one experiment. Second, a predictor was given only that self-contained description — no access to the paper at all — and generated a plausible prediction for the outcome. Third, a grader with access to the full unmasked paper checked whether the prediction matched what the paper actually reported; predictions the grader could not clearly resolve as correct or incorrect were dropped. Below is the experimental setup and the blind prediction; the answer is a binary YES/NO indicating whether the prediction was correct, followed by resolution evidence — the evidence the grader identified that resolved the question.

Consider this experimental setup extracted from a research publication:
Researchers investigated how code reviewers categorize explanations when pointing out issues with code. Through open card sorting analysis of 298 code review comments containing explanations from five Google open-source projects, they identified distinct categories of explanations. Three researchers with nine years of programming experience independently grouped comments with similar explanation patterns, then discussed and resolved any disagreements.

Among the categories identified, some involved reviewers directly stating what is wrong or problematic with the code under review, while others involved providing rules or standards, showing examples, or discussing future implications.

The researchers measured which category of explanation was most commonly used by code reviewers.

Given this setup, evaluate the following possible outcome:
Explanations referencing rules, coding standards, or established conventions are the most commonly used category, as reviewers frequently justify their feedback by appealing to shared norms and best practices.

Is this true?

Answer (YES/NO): NO